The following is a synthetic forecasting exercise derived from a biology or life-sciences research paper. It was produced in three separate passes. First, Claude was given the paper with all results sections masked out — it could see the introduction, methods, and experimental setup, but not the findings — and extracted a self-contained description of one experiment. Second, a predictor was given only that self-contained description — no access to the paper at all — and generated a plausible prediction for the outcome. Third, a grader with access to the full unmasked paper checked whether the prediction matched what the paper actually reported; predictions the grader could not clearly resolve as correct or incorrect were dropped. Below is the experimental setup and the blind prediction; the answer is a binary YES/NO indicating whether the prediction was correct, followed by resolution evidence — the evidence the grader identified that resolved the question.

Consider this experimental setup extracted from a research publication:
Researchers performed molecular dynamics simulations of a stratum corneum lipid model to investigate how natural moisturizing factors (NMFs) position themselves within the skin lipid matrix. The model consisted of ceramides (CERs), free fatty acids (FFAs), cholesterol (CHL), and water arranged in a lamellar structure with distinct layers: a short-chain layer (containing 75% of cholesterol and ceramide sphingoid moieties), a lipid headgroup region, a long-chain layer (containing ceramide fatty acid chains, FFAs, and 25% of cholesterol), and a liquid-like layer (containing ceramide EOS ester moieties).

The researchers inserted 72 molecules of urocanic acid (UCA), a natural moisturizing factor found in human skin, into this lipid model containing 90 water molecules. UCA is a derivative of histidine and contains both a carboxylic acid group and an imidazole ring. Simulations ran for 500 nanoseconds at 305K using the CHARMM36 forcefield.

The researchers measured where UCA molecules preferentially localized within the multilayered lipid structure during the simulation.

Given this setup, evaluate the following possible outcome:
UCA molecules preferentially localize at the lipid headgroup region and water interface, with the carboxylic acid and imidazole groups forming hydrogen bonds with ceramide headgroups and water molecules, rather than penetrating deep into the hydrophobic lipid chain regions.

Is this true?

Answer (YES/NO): YES